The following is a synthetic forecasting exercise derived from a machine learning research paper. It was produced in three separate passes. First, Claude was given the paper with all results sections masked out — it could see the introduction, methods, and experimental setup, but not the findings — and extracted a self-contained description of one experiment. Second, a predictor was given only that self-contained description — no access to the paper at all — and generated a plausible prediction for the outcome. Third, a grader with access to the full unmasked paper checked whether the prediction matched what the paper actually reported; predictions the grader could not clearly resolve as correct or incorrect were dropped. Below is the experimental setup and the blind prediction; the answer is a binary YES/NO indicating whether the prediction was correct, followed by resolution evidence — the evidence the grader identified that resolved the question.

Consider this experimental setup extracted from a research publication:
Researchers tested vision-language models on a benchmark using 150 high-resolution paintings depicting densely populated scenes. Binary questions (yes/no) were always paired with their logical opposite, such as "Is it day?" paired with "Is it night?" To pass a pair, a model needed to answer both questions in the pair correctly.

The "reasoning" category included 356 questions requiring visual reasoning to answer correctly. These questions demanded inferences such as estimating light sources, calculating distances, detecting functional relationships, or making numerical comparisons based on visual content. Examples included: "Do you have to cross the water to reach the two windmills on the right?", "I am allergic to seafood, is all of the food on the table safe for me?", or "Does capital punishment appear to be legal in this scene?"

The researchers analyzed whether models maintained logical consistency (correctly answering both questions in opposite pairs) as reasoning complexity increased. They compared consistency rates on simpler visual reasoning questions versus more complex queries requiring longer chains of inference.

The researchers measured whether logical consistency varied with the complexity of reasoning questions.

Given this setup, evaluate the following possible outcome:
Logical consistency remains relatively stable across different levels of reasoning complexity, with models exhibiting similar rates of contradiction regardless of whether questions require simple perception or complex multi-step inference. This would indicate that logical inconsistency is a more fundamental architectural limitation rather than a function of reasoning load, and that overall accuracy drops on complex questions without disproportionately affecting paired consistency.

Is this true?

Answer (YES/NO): NO